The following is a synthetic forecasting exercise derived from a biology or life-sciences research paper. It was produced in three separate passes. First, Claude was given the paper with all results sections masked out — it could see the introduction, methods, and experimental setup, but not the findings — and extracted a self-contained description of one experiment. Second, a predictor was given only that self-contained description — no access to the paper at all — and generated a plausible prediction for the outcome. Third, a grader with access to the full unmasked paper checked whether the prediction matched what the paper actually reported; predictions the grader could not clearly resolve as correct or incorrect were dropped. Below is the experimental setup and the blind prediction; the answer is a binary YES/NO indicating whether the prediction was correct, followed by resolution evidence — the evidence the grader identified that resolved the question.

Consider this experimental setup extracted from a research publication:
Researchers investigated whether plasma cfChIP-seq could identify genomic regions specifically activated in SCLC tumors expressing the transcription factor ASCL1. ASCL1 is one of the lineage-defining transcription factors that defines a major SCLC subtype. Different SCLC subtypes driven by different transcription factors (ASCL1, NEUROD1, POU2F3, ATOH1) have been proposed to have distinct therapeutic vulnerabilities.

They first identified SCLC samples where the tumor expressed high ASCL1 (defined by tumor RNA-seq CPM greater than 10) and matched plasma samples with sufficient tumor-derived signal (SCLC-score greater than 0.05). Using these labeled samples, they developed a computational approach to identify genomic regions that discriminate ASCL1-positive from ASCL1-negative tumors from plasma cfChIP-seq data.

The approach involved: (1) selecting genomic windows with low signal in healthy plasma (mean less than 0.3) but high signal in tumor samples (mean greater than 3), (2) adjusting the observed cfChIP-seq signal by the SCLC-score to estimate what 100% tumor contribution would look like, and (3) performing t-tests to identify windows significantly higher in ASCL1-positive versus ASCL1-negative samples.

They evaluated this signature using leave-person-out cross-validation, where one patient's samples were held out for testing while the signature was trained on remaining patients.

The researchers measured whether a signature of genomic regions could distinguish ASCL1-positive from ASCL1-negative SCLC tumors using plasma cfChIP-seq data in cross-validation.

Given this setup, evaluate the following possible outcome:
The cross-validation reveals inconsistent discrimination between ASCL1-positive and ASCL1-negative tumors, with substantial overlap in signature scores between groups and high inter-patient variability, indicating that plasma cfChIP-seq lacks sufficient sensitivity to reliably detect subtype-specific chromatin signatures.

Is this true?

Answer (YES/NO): NO